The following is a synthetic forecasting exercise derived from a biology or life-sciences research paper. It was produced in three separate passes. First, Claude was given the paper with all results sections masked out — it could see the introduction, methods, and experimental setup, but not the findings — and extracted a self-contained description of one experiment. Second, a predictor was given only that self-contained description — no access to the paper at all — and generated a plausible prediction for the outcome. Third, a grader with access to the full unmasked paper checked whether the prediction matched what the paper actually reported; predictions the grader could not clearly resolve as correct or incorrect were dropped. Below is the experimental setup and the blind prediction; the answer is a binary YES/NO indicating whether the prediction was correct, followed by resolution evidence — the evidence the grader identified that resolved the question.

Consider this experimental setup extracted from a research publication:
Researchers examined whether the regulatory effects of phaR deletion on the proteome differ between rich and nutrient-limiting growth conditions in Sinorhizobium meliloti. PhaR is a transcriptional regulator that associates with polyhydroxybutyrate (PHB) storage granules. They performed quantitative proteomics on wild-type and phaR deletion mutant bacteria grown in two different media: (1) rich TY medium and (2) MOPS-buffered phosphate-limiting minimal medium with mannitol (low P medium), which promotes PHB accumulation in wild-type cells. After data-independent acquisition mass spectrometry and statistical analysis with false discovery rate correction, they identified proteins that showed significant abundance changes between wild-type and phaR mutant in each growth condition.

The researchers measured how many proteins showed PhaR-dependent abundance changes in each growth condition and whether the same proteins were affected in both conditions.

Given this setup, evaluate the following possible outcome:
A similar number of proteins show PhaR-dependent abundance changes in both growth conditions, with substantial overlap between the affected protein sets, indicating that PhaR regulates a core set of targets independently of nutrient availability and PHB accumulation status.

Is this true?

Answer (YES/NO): NO